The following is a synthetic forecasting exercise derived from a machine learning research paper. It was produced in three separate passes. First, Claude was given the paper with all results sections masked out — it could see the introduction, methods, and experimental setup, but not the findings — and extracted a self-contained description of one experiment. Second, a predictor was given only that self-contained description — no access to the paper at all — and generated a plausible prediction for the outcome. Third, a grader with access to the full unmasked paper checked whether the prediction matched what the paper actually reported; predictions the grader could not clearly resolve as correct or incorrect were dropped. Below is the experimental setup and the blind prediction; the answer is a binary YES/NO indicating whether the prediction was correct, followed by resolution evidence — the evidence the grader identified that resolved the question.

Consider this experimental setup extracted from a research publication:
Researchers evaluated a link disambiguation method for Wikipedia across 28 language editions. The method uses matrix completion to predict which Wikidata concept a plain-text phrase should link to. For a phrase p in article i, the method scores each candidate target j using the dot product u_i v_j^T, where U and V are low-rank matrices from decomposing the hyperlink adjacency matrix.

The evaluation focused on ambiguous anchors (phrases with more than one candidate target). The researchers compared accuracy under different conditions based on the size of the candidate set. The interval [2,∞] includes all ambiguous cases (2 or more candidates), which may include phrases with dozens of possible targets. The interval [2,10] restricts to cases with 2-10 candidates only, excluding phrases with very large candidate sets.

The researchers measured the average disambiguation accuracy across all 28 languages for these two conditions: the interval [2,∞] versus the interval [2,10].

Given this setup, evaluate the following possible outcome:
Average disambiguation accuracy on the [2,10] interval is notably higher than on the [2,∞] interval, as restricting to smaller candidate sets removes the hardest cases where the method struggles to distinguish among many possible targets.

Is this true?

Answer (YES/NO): YES